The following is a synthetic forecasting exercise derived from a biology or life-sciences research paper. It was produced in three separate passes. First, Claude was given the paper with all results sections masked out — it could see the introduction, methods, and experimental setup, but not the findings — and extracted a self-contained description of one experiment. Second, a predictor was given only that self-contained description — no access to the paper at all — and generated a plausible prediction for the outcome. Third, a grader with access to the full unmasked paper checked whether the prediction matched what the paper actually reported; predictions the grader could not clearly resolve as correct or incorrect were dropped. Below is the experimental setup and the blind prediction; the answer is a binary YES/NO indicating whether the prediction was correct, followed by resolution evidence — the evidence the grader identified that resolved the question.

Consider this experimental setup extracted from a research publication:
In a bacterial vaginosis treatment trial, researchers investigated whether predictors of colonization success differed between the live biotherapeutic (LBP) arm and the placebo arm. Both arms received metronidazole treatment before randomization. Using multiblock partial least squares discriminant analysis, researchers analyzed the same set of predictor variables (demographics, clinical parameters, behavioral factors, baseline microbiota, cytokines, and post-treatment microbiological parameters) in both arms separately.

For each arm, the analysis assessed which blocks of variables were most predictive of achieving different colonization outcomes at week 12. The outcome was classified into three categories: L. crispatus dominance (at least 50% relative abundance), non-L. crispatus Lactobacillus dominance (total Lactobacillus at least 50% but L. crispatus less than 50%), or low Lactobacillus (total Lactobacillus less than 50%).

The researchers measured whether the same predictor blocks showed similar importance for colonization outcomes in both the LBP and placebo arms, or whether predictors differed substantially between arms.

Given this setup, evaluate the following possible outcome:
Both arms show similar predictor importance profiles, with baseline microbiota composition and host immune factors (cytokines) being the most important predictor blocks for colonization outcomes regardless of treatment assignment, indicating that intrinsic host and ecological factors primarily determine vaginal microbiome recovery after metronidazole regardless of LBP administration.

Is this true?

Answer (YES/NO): NO